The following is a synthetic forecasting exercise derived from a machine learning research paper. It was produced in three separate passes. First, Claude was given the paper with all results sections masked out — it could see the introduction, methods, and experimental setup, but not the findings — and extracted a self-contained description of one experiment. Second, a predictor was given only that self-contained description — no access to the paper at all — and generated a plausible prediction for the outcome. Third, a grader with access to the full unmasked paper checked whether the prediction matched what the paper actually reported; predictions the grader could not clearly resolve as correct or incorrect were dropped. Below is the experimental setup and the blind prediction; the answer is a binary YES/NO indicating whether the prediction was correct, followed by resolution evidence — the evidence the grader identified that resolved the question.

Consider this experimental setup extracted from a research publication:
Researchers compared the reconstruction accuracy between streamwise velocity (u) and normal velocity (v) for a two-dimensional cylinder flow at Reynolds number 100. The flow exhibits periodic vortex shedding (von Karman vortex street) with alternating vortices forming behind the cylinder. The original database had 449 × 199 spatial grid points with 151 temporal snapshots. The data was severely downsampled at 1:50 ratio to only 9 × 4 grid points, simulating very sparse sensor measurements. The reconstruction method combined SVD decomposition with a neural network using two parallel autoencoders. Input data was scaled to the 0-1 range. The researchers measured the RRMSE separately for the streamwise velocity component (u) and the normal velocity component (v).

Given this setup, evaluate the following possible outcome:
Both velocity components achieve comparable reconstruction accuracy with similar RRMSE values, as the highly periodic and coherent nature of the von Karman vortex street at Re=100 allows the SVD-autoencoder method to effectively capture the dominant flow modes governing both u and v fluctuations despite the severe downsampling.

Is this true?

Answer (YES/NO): NO